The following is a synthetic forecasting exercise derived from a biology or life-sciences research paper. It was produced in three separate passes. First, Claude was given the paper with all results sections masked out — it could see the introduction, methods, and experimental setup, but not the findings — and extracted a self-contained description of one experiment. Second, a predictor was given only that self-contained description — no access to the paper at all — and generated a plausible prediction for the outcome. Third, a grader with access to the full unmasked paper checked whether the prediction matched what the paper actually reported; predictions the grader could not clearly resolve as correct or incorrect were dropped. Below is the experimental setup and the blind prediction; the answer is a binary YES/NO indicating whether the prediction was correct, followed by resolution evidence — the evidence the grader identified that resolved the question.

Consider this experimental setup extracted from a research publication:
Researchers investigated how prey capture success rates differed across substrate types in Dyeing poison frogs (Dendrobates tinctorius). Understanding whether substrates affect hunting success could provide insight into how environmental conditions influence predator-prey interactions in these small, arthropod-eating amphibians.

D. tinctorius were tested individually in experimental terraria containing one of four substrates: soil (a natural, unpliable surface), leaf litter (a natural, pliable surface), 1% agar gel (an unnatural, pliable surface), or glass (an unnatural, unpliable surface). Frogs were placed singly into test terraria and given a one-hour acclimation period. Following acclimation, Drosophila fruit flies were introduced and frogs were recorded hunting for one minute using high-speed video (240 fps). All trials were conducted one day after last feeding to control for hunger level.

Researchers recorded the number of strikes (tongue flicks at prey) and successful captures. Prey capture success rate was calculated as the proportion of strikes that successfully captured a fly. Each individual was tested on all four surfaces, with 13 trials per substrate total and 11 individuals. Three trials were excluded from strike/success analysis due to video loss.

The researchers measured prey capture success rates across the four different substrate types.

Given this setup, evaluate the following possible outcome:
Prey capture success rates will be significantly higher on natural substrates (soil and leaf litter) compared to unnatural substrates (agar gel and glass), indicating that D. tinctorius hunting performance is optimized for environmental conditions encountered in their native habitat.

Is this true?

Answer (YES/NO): NO